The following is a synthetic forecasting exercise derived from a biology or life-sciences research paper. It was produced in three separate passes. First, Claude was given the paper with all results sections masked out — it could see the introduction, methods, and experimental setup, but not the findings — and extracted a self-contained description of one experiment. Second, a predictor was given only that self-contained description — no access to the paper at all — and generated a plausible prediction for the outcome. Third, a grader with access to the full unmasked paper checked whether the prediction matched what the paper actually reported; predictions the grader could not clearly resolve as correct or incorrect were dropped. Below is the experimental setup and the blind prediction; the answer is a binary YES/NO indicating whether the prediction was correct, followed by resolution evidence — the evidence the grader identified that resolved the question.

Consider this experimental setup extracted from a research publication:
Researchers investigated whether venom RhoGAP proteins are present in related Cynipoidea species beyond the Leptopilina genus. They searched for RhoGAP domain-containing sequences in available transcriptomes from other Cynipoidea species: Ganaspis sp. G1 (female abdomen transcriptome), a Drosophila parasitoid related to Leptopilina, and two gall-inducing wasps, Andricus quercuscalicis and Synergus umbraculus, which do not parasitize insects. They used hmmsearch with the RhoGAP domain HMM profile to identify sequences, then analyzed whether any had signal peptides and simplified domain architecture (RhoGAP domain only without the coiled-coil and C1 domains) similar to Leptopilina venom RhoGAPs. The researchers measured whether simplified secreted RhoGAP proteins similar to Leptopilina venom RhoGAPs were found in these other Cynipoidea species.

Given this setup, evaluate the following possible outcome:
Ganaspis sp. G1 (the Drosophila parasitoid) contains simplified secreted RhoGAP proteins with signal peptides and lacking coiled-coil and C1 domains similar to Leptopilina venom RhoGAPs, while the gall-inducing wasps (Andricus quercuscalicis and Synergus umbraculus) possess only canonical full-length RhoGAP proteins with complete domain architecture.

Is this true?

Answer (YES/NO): NO